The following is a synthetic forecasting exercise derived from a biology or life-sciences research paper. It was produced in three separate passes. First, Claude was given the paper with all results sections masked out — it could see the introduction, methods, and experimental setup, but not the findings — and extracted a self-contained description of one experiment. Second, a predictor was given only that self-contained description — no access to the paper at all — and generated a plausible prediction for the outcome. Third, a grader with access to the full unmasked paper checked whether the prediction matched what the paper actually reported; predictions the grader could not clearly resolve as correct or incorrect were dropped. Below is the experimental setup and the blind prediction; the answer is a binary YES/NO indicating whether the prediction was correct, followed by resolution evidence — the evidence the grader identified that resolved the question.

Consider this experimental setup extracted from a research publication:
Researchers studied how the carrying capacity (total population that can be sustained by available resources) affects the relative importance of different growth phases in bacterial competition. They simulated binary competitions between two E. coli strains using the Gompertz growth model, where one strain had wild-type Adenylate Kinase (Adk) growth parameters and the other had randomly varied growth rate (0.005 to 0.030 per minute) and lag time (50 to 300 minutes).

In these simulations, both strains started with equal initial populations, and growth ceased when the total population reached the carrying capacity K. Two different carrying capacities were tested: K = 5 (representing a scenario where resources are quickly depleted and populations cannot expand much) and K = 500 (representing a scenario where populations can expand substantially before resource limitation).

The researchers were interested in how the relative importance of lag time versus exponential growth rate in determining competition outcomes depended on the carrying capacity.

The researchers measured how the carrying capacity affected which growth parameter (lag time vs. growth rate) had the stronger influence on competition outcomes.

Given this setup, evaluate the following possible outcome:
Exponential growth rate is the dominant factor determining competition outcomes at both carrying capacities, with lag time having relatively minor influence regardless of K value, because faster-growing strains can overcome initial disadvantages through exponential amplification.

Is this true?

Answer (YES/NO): NO